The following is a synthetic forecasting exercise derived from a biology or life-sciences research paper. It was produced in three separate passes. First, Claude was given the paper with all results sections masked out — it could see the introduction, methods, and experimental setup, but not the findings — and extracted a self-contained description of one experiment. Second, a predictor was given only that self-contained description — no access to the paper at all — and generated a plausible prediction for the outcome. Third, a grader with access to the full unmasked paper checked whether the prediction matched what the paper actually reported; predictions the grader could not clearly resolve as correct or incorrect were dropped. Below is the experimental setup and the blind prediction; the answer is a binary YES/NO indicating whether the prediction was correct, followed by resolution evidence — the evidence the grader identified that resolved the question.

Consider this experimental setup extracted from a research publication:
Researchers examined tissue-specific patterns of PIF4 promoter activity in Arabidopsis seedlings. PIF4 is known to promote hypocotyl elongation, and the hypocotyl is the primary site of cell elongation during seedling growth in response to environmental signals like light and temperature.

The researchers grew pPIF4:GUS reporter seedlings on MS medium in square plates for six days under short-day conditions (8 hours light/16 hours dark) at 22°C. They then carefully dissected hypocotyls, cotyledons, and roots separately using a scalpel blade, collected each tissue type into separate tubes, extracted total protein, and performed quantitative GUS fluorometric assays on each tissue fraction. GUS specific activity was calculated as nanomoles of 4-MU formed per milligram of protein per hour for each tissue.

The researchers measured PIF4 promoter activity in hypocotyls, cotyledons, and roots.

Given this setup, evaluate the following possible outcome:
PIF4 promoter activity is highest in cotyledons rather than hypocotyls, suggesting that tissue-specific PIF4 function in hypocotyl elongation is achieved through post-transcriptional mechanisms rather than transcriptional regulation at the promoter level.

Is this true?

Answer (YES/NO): NO